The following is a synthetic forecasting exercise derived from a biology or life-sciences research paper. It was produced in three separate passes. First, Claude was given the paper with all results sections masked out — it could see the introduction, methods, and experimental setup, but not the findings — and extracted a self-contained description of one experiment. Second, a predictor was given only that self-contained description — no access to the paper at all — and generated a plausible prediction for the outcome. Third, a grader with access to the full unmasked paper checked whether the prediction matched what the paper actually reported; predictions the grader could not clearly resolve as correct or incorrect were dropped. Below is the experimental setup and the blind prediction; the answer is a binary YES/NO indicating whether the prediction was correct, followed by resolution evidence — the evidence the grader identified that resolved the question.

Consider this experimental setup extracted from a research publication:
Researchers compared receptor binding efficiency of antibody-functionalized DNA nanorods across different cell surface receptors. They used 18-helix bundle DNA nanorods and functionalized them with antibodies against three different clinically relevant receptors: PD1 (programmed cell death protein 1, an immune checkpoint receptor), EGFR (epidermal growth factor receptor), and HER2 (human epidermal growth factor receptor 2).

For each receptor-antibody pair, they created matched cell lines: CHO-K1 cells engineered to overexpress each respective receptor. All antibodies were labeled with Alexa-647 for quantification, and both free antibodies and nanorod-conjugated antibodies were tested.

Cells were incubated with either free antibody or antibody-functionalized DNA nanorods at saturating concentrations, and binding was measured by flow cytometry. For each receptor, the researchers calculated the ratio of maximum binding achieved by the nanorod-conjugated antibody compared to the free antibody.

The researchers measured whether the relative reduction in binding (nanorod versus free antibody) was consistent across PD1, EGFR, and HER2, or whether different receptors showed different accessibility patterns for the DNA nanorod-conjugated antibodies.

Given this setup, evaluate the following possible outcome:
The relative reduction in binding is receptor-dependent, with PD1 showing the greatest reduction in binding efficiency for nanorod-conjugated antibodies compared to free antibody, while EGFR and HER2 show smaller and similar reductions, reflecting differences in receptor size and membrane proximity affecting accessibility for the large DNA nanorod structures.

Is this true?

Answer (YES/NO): NO